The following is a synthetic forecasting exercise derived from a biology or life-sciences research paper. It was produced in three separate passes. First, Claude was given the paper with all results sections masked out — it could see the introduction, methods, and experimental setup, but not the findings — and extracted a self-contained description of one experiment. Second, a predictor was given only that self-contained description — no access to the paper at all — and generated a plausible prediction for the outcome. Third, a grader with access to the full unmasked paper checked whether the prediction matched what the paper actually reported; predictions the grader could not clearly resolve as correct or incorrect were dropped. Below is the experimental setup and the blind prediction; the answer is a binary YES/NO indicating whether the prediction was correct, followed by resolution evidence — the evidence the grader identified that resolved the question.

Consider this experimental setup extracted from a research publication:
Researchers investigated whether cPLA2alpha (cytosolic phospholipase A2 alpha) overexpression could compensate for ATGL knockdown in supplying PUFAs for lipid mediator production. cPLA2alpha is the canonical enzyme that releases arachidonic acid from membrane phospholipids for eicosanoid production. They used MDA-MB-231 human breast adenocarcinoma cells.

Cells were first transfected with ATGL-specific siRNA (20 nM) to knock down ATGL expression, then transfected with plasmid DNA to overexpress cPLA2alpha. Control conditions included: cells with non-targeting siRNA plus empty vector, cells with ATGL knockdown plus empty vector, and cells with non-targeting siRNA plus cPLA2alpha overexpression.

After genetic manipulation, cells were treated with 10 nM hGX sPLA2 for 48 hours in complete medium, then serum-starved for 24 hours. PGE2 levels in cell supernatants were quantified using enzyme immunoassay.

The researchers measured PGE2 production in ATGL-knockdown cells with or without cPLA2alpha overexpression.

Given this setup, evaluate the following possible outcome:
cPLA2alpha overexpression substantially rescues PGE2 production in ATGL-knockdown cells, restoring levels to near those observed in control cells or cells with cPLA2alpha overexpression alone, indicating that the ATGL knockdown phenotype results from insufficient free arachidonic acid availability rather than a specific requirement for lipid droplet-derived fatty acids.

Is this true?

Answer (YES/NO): NO